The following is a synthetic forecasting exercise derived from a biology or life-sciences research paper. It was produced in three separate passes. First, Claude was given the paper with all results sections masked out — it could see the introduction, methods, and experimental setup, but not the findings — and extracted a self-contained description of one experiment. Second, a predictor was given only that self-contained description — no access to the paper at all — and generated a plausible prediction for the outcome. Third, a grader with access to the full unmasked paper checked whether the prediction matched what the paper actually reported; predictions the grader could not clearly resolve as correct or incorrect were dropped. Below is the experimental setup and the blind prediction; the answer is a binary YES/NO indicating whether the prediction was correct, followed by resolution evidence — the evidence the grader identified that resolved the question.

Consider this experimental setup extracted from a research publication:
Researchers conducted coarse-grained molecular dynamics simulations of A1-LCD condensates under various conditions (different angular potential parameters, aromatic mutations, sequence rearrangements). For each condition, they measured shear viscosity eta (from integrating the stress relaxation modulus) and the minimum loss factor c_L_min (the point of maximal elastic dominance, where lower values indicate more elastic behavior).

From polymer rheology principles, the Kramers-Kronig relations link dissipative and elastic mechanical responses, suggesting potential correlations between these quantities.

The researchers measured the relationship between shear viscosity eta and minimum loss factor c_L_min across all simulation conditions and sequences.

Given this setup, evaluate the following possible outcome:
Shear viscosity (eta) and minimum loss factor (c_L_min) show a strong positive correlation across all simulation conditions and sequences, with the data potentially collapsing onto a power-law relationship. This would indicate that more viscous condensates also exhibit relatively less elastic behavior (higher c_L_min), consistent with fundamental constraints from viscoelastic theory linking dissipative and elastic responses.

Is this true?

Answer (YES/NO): NO